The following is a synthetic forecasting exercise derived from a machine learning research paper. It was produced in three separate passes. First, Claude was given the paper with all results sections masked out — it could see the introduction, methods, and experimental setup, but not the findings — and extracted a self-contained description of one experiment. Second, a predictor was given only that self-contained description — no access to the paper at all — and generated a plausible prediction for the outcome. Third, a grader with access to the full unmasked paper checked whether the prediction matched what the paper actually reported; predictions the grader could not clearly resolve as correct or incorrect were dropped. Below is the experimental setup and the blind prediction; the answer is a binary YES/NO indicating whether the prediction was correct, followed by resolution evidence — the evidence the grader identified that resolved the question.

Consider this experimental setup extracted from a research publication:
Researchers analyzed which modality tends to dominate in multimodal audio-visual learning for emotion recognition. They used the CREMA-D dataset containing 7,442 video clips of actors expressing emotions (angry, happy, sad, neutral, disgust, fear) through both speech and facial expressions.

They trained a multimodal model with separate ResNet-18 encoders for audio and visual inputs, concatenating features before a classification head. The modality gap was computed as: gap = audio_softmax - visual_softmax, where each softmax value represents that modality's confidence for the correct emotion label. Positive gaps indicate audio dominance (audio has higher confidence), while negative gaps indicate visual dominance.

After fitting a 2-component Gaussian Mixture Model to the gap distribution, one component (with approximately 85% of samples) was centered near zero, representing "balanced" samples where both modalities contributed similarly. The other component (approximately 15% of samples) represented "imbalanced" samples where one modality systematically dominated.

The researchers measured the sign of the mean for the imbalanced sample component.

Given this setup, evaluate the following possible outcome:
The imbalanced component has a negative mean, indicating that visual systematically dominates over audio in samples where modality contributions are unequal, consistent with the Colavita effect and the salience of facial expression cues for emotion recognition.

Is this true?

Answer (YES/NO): NO